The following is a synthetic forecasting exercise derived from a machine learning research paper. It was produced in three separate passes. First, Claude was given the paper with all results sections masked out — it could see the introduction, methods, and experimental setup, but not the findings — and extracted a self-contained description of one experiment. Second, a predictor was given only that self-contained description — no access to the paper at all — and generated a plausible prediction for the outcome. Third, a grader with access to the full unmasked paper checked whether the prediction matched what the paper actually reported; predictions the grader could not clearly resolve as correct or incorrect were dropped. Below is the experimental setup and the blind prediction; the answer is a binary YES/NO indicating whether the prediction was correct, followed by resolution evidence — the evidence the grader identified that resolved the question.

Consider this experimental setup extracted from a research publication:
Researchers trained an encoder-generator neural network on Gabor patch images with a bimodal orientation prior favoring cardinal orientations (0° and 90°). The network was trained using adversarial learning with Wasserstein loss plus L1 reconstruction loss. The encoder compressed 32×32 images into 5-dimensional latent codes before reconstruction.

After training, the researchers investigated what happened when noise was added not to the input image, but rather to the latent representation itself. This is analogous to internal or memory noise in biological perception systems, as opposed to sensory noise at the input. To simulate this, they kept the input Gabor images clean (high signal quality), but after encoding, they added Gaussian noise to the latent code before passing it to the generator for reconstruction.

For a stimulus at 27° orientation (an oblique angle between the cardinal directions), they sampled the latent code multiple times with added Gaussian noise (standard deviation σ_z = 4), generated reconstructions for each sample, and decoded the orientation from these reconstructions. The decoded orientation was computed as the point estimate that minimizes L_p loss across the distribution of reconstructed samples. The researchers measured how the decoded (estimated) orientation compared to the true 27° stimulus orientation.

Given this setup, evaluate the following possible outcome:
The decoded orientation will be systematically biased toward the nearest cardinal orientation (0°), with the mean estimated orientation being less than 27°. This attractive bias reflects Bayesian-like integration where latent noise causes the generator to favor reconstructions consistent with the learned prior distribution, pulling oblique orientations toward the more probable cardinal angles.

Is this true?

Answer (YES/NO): NO